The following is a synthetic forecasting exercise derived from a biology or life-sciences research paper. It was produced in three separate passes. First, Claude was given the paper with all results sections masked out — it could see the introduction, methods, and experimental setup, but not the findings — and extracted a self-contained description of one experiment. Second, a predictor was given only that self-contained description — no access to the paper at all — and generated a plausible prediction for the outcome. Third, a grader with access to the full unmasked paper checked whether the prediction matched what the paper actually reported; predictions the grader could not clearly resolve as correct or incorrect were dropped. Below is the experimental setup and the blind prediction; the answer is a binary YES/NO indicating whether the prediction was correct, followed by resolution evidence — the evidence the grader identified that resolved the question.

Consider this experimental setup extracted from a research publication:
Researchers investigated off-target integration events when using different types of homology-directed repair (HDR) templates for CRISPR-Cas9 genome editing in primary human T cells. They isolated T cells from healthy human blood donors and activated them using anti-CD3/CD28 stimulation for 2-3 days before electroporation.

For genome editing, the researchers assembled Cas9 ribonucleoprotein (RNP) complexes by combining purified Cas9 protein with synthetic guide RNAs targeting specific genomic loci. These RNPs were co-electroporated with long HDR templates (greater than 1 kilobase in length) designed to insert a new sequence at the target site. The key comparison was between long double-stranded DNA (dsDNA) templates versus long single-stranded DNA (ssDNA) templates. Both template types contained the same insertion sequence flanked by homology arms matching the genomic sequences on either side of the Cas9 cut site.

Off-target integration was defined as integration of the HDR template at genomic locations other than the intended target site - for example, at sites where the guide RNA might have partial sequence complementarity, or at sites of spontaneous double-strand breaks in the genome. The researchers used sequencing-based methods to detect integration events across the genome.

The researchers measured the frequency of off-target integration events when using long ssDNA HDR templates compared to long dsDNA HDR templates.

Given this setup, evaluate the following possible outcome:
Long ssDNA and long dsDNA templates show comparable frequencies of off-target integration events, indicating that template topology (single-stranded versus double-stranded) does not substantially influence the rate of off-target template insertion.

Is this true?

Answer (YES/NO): NO